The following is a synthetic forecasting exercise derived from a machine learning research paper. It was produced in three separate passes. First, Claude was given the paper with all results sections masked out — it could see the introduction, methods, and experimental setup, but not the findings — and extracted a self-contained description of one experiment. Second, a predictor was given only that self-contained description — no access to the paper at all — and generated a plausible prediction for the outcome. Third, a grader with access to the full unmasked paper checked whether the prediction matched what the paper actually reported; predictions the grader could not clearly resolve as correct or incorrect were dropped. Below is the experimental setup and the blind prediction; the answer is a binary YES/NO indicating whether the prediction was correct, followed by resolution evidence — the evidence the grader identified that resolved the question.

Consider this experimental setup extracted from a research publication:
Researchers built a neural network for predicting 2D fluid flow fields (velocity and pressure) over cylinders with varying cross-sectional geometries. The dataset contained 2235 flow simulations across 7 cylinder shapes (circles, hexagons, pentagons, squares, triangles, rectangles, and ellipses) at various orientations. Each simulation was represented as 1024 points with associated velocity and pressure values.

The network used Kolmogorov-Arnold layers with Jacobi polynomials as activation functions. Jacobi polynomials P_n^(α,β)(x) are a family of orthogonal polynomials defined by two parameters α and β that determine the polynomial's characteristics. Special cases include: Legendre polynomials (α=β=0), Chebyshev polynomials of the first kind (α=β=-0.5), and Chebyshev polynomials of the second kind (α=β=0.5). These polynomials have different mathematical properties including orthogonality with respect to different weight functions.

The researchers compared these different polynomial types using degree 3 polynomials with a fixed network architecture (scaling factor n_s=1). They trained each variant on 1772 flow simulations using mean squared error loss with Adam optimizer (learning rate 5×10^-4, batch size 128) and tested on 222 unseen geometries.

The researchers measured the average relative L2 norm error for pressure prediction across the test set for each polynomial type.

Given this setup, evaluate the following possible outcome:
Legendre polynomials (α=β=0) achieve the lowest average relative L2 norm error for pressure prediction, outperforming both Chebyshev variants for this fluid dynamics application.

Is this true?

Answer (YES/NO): NO